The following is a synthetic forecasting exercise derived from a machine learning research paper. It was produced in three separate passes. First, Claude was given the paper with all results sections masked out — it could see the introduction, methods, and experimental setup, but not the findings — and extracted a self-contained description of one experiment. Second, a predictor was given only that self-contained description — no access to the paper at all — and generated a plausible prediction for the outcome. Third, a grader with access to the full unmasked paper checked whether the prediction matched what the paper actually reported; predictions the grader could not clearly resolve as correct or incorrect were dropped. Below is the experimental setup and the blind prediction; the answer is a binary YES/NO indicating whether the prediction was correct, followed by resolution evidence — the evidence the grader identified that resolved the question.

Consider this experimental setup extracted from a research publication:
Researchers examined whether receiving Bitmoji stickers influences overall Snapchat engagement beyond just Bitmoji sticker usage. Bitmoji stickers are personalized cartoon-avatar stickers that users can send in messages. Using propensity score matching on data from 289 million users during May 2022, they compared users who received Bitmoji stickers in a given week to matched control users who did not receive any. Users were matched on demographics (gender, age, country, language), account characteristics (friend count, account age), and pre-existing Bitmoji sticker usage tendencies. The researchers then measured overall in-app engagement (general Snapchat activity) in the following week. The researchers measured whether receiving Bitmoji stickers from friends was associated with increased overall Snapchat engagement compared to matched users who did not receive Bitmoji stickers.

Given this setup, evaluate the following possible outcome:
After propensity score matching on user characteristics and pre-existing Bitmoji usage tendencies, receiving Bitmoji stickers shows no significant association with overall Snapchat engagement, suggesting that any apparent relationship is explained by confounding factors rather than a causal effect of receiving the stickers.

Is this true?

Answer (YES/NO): NO